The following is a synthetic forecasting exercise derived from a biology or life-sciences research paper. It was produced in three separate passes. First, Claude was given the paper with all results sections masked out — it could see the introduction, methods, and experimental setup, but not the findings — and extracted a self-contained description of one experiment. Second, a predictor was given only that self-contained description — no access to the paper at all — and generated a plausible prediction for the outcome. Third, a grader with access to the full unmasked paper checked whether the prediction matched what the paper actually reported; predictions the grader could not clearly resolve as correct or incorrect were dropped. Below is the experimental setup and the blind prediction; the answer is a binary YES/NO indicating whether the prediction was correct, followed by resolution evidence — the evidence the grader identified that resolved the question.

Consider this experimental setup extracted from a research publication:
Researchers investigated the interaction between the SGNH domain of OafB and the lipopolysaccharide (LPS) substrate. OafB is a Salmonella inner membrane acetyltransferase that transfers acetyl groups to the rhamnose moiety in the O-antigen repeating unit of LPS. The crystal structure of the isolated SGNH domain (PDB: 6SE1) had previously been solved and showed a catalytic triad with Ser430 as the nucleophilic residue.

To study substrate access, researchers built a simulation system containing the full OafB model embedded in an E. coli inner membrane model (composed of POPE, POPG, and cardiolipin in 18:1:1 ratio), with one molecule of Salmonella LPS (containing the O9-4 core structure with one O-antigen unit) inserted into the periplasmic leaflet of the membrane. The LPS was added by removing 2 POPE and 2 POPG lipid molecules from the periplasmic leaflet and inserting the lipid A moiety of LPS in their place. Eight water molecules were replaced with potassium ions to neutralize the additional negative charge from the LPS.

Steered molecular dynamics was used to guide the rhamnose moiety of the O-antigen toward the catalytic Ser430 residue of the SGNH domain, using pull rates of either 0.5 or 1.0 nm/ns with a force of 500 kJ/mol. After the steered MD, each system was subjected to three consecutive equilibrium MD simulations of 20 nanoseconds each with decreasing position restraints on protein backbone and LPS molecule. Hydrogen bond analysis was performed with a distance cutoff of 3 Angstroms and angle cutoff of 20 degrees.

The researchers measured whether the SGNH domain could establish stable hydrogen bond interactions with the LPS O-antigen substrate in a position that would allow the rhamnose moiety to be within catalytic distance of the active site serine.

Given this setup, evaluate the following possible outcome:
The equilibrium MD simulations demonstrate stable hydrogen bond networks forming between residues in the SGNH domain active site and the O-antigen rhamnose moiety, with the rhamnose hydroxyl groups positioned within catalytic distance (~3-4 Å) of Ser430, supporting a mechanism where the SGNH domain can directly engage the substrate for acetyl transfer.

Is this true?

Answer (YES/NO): YES